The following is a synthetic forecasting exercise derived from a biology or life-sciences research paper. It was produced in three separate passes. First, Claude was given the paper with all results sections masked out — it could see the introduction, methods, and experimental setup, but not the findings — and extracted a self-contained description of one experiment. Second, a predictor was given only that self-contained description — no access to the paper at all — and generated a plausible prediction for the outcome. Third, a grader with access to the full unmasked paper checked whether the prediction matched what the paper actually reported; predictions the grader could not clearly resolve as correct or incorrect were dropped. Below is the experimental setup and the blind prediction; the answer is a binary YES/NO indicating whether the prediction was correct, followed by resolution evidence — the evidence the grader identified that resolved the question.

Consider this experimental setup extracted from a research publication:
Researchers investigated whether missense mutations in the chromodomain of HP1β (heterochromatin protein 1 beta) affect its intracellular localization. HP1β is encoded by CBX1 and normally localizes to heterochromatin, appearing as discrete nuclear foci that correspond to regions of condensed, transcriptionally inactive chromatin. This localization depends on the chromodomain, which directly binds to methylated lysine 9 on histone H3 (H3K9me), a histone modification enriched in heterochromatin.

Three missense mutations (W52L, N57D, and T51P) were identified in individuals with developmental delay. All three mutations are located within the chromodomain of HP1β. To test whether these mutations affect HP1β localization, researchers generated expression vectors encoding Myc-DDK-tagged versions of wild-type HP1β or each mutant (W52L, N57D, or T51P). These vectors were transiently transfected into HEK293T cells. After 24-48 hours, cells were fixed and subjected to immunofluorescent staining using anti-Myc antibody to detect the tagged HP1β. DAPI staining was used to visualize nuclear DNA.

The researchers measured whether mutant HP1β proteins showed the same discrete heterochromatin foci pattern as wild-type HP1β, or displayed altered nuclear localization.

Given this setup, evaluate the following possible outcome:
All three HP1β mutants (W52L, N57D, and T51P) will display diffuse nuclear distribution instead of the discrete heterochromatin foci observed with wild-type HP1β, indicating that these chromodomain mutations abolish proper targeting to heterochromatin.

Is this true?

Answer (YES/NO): YES